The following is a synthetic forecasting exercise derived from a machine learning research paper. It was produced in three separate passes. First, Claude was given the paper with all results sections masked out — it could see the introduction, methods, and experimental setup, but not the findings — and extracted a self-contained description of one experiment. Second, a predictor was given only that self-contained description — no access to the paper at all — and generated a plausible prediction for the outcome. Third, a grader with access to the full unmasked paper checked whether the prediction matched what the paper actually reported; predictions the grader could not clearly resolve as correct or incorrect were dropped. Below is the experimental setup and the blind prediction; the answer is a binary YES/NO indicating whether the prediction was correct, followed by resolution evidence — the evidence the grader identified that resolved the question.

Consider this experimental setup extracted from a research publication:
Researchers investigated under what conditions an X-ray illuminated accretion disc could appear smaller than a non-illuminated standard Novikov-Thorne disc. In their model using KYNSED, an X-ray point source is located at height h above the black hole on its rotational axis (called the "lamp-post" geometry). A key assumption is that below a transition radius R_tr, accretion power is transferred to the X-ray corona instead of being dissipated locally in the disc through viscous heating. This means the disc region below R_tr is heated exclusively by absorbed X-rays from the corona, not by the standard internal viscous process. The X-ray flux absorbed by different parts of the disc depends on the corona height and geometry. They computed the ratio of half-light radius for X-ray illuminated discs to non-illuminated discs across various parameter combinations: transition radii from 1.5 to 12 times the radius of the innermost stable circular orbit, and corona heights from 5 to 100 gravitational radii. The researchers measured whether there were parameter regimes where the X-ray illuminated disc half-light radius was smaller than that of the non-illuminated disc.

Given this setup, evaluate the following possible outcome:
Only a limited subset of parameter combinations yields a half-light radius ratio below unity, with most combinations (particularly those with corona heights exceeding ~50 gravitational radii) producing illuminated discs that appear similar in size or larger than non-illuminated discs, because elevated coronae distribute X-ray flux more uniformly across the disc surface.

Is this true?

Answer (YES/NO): YES